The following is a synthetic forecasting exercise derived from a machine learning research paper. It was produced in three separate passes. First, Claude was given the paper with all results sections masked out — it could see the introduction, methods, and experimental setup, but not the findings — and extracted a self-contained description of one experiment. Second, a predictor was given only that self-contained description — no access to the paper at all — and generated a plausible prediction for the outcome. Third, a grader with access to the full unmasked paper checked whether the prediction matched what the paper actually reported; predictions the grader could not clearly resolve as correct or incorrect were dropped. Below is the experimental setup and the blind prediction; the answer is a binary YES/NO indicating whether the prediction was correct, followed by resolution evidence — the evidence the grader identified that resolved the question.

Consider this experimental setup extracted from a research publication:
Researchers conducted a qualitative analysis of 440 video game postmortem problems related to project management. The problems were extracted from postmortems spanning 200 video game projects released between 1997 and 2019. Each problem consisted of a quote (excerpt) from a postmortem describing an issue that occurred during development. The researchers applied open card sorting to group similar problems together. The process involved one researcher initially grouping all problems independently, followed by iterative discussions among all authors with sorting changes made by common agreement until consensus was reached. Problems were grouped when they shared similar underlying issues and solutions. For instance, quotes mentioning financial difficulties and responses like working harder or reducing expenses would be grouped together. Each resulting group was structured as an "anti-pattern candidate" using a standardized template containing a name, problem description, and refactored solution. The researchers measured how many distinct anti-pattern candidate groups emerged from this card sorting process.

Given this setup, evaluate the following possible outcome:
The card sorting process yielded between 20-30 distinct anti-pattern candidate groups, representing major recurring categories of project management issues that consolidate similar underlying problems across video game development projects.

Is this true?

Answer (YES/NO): NO